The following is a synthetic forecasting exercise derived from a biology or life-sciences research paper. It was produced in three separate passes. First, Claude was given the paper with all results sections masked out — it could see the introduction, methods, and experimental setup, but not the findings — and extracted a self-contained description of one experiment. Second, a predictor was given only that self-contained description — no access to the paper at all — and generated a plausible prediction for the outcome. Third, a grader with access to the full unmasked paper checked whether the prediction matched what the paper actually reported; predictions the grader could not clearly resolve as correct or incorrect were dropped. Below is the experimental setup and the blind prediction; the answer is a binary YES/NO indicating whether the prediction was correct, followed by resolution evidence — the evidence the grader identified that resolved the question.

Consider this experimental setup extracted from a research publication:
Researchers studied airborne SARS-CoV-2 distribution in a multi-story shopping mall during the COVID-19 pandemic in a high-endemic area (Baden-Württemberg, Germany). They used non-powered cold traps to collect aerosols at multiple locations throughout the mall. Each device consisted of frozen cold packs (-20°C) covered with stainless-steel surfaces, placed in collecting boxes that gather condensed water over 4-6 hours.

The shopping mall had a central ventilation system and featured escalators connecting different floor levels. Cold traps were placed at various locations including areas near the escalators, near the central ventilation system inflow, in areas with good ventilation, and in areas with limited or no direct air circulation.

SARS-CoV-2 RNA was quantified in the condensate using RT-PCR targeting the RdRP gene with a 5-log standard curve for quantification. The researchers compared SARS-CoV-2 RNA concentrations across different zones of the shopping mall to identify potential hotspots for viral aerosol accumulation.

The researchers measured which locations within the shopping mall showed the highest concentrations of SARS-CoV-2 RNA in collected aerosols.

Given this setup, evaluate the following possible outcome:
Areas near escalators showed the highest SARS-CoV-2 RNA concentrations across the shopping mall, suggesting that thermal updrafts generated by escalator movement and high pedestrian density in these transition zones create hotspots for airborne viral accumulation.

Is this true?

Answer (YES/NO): YES